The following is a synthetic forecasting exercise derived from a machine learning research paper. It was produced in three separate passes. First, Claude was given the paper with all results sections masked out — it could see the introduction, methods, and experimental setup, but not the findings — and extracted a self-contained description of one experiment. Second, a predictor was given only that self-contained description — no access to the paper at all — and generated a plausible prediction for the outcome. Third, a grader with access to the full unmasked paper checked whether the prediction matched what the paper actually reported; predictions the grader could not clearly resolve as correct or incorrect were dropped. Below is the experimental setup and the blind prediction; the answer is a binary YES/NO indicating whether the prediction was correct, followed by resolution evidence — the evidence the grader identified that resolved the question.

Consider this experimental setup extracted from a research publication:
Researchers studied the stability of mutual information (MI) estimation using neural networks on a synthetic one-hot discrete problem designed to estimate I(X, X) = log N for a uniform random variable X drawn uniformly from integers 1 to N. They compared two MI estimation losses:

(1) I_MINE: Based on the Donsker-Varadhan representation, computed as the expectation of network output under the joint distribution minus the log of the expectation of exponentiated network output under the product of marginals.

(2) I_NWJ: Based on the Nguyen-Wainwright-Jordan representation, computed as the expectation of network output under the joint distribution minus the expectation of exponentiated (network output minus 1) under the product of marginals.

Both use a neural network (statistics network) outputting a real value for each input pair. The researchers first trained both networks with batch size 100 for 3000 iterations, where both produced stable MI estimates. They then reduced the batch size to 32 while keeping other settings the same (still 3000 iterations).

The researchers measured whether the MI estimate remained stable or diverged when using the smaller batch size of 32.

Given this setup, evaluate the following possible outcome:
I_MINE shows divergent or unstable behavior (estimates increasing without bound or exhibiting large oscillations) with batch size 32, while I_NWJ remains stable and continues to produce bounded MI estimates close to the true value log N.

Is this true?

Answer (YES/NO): NO